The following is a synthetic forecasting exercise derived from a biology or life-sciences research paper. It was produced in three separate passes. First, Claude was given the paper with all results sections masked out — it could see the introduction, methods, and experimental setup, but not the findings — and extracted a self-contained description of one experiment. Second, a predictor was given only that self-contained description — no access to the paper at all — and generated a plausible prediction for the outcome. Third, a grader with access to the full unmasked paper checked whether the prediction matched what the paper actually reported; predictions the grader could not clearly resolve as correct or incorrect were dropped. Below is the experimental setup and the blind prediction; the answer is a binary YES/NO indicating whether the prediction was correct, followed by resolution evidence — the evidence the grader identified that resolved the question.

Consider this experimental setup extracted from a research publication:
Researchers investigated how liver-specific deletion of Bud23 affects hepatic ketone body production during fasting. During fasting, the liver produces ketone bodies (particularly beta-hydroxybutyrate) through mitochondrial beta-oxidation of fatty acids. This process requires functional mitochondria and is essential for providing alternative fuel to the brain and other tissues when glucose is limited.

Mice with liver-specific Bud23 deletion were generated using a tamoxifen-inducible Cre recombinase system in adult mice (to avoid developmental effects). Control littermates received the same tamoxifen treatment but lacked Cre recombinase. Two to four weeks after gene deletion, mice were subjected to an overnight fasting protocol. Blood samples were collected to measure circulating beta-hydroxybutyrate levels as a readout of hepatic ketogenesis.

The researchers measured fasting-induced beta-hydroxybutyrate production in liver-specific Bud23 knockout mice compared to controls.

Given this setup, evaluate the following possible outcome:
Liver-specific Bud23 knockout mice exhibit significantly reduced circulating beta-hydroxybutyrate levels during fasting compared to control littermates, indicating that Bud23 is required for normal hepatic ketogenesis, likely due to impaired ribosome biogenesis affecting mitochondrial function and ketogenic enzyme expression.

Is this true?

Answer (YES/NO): YES